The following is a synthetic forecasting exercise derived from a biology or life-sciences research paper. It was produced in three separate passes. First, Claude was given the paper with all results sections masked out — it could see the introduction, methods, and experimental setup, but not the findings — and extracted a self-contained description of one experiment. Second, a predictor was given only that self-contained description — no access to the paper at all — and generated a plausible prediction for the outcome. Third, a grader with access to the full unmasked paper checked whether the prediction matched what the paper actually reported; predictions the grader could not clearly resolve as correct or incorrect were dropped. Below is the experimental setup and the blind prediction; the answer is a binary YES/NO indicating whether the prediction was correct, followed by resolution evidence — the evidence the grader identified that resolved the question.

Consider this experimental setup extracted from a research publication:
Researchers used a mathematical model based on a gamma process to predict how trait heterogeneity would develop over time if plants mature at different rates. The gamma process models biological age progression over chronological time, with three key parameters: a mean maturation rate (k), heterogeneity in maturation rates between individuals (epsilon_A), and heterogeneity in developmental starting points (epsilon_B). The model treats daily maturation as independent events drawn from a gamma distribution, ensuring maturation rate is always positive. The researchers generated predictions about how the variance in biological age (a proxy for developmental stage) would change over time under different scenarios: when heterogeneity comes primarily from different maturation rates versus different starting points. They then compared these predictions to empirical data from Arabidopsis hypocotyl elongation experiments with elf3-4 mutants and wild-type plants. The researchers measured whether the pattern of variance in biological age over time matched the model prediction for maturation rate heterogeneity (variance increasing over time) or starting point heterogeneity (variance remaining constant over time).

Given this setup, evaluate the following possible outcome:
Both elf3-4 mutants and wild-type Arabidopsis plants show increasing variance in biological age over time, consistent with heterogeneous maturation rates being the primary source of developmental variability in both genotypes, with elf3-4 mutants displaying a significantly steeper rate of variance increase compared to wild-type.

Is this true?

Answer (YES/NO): NO